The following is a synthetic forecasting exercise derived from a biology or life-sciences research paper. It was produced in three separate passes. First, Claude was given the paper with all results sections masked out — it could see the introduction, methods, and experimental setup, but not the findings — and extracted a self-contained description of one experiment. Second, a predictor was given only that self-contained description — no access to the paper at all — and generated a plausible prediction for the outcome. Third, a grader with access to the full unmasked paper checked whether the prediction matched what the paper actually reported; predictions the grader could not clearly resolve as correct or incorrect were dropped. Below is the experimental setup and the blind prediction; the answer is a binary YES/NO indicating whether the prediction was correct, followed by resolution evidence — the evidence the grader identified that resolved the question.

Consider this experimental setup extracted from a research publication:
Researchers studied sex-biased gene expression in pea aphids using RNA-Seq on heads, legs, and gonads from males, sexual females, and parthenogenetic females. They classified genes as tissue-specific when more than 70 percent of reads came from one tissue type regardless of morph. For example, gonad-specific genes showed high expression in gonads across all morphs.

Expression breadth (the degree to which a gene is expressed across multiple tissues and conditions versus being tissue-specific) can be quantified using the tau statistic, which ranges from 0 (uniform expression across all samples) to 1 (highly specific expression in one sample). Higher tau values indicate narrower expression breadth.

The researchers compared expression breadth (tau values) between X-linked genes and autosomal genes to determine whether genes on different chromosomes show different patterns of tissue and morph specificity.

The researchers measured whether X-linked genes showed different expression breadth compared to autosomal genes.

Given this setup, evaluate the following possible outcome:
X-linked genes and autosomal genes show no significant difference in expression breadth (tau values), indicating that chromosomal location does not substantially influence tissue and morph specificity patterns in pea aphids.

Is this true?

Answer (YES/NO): NO